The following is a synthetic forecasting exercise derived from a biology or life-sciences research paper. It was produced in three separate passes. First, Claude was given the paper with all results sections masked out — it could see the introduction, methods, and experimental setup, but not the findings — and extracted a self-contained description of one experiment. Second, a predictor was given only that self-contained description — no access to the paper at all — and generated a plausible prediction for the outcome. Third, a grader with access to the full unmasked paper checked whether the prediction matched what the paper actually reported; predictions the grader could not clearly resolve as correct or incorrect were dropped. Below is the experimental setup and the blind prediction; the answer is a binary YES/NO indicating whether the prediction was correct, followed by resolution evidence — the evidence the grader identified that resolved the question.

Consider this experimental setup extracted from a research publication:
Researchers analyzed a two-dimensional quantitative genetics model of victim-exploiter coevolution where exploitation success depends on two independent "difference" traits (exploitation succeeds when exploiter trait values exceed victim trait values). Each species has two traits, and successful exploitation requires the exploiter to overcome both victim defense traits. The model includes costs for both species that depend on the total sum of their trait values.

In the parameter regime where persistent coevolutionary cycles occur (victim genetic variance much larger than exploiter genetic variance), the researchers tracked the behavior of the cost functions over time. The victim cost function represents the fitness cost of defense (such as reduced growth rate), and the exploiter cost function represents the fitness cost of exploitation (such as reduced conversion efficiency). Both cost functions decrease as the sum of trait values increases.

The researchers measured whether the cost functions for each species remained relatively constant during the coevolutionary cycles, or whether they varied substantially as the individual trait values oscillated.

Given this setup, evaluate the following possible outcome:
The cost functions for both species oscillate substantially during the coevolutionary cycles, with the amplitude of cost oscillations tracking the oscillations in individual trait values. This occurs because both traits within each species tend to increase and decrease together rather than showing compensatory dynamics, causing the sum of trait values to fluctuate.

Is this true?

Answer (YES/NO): NO